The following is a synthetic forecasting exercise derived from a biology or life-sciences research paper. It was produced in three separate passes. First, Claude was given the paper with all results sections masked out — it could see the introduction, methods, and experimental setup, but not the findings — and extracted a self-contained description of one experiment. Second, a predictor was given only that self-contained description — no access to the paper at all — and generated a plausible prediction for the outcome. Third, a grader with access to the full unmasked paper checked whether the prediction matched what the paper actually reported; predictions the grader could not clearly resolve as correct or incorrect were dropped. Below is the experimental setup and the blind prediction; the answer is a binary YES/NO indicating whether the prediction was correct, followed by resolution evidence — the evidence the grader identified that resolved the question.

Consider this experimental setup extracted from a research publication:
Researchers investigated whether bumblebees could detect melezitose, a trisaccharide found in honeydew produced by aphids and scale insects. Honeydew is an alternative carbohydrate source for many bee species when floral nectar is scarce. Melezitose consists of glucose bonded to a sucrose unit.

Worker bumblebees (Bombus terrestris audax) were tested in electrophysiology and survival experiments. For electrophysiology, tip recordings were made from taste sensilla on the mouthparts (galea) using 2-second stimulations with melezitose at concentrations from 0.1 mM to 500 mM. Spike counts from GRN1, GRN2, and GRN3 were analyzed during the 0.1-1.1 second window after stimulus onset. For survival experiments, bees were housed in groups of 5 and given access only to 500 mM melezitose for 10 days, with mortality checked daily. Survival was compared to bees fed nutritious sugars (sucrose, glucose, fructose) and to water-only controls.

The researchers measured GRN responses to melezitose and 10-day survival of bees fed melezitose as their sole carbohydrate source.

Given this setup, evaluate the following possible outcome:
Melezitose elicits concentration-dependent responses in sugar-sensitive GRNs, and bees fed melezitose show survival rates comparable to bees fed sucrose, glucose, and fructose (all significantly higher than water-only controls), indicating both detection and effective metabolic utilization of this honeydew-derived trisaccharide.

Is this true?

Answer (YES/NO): NO